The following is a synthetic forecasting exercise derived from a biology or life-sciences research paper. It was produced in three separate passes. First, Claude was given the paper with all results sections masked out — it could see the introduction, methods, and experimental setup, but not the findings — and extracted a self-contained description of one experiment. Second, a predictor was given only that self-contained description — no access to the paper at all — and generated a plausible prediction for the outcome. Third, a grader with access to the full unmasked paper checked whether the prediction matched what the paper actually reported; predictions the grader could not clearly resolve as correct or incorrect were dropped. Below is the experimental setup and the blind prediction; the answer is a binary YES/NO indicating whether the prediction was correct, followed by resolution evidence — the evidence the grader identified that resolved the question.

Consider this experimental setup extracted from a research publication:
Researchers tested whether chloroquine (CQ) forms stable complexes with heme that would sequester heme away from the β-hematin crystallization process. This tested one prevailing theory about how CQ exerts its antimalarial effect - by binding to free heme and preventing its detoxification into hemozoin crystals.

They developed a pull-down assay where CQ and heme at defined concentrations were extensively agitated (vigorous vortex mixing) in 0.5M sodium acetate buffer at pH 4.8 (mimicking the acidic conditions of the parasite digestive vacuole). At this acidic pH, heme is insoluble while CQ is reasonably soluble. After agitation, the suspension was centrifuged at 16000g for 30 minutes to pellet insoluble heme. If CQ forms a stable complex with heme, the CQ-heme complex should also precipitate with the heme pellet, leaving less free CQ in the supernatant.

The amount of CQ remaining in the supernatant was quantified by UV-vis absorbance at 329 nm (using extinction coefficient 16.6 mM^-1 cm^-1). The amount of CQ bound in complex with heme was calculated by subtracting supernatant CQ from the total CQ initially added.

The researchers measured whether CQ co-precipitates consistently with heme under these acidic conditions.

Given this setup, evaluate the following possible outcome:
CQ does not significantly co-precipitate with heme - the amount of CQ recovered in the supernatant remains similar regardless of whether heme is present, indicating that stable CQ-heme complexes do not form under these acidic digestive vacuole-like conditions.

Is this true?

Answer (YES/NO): NO